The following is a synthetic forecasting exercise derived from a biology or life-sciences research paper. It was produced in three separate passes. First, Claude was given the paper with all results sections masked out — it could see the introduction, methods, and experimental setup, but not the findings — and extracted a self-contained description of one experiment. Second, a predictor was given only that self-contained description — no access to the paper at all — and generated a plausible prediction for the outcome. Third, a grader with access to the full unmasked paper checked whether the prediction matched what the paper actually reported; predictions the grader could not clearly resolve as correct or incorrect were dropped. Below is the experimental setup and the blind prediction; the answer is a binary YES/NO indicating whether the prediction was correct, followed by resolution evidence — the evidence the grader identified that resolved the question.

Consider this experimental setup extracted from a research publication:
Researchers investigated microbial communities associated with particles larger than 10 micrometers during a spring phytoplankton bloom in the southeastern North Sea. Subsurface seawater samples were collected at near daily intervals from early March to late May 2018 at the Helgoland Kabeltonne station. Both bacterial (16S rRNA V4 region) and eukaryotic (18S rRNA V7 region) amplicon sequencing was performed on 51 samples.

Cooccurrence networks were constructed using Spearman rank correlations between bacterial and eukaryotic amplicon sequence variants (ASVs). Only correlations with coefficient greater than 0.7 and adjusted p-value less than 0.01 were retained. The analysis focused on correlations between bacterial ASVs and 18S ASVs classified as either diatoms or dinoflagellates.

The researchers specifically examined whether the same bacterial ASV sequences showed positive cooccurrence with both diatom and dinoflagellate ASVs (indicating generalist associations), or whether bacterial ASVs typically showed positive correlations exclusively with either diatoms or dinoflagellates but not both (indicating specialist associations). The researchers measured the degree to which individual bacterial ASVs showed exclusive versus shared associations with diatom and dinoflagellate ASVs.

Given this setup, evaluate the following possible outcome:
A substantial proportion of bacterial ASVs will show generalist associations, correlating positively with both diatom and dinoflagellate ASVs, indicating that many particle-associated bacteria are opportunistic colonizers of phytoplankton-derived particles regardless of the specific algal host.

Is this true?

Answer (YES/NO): NO